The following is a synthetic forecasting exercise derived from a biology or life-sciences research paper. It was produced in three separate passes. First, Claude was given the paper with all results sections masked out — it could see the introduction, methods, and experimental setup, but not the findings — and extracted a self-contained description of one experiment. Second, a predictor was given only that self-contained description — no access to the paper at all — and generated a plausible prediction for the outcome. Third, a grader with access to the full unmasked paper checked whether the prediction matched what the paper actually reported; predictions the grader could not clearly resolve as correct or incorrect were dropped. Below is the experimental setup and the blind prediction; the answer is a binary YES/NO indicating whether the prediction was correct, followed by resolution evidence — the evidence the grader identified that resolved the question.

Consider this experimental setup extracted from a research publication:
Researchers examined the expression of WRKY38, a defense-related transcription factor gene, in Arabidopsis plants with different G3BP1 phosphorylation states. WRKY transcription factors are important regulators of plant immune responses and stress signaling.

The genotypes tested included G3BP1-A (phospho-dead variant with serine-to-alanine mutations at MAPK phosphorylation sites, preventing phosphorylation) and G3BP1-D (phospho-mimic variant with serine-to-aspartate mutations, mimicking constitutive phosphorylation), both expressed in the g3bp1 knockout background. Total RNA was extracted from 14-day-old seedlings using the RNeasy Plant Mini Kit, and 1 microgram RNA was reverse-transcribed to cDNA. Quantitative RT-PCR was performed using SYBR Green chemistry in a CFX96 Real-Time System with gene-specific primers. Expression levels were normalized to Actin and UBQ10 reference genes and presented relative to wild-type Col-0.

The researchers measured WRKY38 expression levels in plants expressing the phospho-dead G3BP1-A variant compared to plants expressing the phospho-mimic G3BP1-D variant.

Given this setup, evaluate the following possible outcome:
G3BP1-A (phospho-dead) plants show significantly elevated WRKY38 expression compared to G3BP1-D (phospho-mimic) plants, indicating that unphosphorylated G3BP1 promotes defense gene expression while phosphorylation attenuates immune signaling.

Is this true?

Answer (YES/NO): YES